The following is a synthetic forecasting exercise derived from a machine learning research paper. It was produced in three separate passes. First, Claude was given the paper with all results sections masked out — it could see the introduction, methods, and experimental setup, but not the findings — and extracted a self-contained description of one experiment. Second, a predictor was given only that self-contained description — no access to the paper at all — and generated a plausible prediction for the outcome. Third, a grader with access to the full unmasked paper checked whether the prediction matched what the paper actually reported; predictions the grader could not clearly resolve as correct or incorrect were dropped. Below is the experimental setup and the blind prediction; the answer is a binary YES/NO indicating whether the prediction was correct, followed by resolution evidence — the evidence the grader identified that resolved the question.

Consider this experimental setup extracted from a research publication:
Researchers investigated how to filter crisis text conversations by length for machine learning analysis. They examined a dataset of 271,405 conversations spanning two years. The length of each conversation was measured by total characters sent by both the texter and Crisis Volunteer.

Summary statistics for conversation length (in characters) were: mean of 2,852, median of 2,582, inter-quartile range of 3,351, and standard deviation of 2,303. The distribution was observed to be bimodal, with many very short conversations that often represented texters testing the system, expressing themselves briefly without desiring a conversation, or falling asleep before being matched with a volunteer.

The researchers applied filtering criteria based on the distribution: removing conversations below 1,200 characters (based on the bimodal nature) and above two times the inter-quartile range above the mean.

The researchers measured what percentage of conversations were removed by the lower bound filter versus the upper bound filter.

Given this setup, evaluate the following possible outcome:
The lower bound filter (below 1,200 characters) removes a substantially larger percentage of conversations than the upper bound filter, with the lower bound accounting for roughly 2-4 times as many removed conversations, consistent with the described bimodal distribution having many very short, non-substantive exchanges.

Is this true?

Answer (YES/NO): NO